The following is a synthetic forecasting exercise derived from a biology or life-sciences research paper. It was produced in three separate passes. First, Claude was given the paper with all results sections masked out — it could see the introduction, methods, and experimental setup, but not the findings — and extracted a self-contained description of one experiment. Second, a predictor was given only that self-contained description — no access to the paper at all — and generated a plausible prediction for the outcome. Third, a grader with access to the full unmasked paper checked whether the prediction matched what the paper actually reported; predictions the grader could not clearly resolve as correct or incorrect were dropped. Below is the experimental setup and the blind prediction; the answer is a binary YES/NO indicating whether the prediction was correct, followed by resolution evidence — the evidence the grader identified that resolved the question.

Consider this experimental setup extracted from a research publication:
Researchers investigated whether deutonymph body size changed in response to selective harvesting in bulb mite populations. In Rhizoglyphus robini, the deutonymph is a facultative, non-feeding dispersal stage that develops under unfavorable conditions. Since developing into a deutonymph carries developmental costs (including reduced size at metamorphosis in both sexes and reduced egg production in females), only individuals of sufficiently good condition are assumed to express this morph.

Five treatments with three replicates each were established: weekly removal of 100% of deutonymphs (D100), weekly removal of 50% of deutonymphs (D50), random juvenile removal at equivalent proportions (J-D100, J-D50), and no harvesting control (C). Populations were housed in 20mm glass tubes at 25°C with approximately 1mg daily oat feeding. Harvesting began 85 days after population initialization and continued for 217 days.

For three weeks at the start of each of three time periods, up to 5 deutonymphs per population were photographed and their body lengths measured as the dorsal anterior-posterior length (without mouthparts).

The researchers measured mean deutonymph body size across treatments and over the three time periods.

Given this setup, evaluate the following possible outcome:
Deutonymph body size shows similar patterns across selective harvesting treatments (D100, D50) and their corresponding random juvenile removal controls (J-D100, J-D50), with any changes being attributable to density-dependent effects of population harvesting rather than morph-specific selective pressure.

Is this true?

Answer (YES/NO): YES